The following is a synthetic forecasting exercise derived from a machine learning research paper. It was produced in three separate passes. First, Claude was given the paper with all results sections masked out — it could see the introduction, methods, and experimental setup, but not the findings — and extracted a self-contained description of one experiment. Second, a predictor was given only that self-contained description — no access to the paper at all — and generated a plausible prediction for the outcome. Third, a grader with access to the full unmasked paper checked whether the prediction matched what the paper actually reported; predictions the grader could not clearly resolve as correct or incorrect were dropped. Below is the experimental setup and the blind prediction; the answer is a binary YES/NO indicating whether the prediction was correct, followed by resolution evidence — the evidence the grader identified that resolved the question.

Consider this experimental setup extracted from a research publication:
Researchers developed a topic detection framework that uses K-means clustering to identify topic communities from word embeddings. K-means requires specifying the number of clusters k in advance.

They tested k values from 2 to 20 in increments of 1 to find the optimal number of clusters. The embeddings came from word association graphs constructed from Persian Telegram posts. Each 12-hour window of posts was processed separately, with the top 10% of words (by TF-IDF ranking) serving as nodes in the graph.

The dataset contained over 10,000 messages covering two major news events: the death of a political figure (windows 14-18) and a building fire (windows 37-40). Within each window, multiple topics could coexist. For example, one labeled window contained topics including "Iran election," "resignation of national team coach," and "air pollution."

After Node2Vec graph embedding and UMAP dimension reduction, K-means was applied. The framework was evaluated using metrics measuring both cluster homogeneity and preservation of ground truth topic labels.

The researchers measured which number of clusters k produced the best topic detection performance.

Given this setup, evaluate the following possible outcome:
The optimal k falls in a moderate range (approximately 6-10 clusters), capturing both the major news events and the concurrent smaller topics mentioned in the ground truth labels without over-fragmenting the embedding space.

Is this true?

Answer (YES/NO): YES